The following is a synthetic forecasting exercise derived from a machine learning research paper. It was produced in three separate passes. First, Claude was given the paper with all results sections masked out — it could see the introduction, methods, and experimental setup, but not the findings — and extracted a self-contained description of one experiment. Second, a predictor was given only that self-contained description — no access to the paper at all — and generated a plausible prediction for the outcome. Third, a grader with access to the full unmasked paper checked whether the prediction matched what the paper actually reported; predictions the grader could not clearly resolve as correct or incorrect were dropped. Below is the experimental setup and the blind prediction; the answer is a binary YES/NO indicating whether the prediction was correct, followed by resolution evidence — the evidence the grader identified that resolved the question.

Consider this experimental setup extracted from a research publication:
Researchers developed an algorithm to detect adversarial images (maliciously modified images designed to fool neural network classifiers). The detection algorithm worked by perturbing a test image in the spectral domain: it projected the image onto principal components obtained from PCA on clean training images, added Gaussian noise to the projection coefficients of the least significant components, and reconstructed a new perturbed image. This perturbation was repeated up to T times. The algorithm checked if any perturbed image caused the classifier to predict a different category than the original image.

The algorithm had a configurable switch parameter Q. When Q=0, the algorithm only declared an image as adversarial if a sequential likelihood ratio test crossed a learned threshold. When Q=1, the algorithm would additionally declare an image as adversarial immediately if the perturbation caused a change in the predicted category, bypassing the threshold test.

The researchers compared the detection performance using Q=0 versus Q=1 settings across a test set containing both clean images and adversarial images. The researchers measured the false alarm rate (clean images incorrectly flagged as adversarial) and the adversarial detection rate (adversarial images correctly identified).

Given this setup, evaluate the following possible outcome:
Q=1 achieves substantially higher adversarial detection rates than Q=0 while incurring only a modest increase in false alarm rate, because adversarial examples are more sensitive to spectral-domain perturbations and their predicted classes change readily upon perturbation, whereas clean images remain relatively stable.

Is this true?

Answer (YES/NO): YES